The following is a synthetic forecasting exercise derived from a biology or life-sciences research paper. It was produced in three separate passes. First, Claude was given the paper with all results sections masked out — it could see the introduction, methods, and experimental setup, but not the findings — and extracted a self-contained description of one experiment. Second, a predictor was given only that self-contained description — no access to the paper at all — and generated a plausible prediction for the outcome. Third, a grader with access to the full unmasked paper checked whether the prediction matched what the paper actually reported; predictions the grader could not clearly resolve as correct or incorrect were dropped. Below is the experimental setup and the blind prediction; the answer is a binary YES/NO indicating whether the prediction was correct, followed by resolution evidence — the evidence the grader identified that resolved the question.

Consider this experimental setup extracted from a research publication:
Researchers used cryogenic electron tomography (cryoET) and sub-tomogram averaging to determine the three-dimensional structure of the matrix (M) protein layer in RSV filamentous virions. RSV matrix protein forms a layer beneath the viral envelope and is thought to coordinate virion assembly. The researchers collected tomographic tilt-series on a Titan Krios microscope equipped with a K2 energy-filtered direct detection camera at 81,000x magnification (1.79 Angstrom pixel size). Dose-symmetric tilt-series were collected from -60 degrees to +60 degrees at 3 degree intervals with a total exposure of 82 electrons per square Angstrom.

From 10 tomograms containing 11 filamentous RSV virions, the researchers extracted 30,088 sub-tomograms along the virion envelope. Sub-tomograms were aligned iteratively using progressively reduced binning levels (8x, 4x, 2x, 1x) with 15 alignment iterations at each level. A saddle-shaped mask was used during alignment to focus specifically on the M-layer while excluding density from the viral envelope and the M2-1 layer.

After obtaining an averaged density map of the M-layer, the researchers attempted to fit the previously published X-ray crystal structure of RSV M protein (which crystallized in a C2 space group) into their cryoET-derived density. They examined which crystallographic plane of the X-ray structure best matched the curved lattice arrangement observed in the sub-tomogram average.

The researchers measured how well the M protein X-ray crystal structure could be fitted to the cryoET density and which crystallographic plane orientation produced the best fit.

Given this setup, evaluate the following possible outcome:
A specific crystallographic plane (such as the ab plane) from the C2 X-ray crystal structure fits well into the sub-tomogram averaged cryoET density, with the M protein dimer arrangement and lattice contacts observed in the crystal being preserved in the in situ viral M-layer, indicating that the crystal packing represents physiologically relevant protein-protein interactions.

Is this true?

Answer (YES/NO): YES